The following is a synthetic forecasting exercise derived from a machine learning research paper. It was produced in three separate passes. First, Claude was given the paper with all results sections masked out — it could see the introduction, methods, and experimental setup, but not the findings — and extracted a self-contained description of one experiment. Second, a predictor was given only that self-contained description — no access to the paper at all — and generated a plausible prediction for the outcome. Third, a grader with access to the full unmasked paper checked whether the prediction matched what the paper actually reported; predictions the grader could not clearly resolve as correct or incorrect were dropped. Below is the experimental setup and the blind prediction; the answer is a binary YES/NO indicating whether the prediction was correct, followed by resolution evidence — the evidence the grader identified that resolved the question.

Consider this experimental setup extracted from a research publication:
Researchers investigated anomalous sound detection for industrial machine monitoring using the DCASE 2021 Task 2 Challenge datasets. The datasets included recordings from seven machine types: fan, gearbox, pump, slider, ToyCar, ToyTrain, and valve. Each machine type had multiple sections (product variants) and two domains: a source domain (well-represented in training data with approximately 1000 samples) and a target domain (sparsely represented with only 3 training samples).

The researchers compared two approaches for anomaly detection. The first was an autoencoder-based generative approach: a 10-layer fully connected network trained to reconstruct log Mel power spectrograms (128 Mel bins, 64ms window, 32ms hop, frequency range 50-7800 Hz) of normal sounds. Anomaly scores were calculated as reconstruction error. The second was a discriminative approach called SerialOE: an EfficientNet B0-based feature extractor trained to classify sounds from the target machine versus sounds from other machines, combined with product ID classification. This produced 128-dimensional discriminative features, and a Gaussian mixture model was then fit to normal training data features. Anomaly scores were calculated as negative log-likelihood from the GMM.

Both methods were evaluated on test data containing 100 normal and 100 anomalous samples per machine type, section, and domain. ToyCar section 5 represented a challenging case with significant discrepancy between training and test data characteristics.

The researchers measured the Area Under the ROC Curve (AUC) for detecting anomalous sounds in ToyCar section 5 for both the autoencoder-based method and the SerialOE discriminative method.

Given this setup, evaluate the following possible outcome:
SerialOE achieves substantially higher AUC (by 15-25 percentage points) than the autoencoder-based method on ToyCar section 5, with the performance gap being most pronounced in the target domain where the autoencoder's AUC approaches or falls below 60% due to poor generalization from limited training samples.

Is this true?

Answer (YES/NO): NO